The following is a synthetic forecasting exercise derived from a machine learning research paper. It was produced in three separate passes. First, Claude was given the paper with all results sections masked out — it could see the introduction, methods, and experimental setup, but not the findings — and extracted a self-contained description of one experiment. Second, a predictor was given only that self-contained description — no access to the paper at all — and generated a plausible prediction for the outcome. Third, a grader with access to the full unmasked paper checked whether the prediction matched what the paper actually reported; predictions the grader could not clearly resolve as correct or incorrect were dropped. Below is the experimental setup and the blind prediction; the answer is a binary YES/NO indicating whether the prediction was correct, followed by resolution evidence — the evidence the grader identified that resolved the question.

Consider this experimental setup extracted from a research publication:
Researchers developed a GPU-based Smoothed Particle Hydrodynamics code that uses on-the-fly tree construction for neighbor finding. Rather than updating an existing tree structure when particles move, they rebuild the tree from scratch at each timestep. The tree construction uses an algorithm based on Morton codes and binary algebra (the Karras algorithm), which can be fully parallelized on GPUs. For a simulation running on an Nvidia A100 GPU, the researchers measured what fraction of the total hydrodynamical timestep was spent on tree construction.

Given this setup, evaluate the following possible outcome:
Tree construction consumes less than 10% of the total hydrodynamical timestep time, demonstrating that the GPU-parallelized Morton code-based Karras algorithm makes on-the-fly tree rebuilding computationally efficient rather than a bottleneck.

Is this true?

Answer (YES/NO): YES